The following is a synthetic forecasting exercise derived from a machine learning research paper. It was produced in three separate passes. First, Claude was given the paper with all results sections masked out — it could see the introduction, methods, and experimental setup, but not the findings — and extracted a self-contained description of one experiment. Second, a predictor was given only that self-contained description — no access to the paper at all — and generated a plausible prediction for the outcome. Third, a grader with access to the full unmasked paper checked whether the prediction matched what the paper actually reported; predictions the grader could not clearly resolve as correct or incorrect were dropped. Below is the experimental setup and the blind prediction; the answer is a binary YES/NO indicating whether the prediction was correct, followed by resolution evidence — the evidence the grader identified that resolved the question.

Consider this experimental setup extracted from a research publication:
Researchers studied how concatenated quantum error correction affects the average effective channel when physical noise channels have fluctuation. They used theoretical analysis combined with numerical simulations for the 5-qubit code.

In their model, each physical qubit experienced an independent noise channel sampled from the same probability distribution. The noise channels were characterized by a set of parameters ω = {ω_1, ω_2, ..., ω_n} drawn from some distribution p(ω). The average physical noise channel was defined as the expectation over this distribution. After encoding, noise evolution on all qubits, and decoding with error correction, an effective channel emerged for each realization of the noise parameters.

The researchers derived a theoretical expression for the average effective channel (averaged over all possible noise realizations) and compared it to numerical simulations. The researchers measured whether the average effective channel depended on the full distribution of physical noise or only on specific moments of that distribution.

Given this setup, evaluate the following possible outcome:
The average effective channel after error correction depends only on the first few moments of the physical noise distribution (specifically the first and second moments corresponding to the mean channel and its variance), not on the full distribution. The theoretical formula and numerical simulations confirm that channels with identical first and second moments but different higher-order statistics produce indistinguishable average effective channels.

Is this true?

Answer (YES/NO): NO